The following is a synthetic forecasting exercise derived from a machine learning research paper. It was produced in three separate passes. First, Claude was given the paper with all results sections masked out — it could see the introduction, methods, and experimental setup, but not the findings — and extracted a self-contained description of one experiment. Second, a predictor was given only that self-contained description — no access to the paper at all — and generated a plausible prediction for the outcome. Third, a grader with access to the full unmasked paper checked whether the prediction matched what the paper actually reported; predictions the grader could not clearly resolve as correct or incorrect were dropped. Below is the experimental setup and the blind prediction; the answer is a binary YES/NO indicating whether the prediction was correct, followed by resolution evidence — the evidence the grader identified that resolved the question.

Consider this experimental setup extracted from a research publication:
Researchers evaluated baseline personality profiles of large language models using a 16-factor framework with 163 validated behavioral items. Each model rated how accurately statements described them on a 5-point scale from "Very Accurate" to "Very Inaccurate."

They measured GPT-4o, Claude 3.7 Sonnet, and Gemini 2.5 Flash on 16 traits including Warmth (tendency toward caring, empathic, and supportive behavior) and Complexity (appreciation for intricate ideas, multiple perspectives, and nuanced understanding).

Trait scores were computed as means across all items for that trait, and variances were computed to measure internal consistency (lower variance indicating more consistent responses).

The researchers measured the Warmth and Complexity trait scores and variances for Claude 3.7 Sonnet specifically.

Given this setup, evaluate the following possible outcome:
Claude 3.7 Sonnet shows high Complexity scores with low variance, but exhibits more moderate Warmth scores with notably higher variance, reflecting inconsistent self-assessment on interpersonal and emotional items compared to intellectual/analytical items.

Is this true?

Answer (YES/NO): NO